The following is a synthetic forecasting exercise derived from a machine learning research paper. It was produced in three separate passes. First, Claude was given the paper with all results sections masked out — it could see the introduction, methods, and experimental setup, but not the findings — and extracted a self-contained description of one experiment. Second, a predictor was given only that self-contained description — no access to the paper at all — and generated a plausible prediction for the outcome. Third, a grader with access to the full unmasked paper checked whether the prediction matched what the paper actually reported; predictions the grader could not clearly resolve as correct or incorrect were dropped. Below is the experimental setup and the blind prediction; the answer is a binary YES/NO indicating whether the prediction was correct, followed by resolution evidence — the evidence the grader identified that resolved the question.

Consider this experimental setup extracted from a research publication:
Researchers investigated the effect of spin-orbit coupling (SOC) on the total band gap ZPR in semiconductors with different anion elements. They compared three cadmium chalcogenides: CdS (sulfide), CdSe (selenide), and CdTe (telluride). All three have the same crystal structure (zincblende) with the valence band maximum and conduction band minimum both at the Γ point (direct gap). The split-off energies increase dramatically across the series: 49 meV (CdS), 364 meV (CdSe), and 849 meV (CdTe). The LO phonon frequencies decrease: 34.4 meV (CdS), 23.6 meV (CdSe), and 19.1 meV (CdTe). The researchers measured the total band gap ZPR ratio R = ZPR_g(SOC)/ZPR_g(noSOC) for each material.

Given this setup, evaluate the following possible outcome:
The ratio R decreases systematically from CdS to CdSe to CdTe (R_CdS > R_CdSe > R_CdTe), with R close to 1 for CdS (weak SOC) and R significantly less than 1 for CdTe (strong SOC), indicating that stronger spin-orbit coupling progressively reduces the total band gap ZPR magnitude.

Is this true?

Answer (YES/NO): YES